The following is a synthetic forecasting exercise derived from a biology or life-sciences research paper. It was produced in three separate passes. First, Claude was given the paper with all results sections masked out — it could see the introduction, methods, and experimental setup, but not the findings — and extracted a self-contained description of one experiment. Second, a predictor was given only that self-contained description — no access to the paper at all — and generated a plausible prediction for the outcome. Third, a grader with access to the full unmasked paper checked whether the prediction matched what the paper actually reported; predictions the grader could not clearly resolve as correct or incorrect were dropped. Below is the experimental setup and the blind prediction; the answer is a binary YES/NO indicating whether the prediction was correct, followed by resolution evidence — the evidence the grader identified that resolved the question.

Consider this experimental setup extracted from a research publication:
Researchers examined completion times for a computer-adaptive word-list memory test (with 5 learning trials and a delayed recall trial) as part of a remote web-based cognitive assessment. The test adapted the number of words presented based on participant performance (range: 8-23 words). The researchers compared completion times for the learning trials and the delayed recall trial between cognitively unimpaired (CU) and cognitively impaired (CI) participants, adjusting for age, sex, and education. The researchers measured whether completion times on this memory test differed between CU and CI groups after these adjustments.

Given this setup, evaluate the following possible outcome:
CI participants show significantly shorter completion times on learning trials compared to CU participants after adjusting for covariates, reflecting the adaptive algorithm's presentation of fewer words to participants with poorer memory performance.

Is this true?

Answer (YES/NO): NO